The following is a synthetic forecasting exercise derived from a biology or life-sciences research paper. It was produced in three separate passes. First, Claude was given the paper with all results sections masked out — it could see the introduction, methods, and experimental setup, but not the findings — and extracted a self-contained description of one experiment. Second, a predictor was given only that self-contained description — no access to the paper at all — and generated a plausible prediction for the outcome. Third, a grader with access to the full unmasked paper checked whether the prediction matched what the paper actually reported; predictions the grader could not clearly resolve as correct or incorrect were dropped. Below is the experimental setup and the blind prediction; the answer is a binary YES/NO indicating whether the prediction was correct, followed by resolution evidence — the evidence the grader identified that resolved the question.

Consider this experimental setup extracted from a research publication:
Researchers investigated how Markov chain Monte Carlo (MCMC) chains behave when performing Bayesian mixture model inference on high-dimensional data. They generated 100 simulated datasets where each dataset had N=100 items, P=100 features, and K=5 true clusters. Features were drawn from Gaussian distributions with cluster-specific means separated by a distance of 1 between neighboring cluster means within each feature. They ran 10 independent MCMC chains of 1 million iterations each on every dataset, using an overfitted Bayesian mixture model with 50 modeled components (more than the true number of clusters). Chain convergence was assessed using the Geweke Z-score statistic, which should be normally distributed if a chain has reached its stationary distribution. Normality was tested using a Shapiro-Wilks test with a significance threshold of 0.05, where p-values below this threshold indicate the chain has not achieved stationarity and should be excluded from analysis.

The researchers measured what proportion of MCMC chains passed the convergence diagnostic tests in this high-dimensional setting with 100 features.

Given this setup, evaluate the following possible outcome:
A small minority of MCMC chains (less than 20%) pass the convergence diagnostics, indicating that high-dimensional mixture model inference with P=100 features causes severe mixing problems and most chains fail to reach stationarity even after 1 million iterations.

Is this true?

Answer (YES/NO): NO